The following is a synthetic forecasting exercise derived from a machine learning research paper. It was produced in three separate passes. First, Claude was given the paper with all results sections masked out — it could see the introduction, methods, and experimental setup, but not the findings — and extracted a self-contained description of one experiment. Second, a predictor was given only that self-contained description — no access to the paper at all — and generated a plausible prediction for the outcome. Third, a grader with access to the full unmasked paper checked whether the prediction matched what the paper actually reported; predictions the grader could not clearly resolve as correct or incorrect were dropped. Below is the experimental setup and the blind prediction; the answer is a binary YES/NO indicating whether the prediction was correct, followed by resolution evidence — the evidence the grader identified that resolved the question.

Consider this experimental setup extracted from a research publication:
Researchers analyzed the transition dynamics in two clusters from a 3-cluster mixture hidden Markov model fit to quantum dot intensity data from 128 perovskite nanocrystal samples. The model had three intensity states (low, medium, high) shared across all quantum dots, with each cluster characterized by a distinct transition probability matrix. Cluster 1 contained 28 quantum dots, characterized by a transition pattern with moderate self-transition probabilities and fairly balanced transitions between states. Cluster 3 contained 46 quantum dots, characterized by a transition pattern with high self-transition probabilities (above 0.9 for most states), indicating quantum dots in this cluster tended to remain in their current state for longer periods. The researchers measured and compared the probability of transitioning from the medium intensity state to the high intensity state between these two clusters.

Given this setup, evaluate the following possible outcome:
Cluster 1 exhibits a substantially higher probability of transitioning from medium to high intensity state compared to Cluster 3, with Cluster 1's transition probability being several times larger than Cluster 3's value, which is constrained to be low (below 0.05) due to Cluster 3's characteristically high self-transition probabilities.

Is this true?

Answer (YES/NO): NO